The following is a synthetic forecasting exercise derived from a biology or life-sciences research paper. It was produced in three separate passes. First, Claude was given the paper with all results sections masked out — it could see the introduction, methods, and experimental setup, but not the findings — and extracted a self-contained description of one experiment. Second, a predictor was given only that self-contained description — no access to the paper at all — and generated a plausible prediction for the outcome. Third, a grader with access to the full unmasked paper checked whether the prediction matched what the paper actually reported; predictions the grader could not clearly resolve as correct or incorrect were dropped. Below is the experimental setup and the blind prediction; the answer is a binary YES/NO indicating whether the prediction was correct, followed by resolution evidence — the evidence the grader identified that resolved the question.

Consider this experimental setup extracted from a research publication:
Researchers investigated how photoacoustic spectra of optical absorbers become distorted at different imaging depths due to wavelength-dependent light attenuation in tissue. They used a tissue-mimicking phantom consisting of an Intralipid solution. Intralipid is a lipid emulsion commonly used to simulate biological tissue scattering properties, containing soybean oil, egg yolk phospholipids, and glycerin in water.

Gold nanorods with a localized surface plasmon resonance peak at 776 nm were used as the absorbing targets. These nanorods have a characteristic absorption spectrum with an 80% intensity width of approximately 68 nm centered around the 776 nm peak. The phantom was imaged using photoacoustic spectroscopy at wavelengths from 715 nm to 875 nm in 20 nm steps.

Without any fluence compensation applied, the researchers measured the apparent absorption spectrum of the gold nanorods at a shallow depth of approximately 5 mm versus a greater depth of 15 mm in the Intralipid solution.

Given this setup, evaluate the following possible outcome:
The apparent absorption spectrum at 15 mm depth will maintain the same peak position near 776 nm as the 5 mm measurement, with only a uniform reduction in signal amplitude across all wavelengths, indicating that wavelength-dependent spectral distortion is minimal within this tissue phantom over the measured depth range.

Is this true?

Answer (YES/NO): NO